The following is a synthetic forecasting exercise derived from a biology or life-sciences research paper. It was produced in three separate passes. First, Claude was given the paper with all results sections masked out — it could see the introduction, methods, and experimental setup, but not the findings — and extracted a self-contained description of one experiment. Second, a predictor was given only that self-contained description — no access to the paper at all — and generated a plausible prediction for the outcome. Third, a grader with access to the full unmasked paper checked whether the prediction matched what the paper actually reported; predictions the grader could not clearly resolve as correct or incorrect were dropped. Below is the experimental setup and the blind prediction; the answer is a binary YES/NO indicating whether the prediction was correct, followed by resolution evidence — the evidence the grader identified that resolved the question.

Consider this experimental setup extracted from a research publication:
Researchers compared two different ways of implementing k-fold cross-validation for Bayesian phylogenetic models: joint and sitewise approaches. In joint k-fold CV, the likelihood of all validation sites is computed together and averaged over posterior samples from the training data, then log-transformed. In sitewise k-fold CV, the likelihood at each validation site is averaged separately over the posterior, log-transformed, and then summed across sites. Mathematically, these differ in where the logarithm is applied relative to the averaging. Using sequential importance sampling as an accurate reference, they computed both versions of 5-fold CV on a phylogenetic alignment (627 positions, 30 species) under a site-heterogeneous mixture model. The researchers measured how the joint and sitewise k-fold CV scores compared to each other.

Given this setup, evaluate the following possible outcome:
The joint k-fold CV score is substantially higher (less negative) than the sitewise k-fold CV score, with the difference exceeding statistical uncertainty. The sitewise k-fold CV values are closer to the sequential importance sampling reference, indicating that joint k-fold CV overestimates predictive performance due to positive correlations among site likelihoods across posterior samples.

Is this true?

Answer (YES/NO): NO